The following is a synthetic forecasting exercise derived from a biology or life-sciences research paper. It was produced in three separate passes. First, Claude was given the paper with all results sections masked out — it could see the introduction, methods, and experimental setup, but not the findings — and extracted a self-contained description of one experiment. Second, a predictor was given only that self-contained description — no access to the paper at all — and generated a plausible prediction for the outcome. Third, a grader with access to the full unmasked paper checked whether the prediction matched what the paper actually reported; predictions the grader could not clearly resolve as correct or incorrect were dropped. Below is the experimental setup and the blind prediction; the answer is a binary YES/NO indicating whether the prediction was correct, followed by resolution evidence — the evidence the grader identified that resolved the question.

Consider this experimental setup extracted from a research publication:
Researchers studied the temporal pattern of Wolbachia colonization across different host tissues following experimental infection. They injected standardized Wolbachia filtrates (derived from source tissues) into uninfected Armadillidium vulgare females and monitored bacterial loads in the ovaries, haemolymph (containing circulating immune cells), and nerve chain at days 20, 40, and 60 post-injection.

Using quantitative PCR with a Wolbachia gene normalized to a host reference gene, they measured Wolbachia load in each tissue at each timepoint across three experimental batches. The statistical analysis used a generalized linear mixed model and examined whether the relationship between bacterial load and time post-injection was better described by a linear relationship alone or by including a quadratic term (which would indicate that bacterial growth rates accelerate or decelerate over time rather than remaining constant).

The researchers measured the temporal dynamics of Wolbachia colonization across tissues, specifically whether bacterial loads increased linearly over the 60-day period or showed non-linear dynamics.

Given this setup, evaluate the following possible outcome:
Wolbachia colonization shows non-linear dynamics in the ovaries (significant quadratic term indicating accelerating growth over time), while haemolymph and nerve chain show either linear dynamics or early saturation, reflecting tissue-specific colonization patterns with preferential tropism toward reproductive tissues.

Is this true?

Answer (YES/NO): NO